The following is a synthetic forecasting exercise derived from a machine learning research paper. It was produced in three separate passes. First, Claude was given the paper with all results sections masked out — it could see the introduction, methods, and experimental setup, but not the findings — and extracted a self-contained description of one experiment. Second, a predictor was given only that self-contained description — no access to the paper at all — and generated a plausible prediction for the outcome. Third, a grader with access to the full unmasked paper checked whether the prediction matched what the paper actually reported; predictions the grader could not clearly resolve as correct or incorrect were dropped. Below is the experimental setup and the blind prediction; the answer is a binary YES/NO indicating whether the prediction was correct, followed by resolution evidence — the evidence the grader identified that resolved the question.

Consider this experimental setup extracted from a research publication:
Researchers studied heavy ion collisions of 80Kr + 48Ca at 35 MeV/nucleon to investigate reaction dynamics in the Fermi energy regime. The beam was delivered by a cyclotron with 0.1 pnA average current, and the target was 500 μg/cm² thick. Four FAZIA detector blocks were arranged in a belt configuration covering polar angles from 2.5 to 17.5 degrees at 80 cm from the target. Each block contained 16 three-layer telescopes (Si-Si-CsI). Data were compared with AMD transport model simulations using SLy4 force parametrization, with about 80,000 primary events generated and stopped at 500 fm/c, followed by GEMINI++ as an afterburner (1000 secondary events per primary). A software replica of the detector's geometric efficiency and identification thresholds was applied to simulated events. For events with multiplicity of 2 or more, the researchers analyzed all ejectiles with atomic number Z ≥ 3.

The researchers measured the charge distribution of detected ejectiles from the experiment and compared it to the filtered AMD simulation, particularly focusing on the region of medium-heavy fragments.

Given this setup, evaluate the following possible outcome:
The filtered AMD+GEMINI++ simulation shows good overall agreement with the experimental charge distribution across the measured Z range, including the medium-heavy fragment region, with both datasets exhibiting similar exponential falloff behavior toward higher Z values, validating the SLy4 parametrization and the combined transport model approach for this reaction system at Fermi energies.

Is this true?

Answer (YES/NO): NO